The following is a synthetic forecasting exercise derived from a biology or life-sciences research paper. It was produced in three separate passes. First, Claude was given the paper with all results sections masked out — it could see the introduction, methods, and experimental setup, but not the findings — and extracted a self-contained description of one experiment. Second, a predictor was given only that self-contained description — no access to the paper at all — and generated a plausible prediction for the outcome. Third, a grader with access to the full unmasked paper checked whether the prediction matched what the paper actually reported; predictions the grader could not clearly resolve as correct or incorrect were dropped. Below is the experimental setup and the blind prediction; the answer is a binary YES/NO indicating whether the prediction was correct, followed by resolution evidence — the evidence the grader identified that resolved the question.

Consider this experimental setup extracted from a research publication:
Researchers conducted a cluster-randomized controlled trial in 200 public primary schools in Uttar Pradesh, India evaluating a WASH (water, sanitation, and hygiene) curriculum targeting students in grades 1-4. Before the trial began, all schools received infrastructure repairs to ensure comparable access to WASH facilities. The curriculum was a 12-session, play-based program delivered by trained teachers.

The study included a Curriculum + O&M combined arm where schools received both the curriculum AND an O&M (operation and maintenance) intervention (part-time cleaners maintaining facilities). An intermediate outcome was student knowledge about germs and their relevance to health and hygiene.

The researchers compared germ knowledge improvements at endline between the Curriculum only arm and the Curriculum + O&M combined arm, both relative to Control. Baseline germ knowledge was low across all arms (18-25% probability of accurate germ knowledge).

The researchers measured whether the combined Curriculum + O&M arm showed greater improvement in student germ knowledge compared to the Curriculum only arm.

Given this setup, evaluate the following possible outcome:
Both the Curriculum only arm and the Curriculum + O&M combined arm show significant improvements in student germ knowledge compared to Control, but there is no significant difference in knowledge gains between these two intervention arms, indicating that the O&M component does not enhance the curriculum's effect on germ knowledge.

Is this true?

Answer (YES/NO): NO